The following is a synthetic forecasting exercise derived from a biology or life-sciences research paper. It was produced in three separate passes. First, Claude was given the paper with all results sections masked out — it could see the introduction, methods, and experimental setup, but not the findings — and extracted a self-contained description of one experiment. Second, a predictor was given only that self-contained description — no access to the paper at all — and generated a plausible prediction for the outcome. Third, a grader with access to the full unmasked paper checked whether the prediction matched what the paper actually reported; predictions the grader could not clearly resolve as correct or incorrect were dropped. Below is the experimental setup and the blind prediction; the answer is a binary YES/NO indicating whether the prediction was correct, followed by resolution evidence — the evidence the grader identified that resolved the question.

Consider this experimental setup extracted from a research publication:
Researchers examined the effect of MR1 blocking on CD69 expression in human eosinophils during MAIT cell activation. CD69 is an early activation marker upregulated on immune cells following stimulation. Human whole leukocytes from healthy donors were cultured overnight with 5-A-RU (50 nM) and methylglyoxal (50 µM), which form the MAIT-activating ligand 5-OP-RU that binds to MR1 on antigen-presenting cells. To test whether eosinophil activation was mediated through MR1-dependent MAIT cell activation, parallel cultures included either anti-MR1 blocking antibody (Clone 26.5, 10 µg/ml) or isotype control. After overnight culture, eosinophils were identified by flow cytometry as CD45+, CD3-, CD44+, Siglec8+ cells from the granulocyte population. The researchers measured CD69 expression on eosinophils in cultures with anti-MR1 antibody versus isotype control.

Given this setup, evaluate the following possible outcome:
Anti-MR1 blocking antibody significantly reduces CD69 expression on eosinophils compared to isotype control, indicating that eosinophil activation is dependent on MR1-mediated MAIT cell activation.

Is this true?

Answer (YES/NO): YES